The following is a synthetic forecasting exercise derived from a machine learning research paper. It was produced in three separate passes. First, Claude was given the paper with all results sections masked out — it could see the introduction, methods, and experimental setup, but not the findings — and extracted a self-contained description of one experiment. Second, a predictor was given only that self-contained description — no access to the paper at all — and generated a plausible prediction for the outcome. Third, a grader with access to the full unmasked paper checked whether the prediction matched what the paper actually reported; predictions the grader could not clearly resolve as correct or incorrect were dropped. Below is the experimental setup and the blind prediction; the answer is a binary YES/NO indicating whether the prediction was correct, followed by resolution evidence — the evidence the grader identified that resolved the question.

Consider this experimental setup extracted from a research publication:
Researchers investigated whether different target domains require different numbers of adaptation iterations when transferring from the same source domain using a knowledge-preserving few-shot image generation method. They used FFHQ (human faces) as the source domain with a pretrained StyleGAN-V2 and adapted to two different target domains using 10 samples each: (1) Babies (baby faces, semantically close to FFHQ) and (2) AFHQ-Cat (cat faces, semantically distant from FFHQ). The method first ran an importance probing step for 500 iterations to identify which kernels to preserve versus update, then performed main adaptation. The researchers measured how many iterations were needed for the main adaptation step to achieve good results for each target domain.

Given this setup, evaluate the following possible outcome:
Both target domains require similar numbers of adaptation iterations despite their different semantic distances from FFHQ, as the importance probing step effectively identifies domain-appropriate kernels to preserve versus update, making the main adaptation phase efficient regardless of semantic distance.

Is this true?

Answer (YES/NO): NO